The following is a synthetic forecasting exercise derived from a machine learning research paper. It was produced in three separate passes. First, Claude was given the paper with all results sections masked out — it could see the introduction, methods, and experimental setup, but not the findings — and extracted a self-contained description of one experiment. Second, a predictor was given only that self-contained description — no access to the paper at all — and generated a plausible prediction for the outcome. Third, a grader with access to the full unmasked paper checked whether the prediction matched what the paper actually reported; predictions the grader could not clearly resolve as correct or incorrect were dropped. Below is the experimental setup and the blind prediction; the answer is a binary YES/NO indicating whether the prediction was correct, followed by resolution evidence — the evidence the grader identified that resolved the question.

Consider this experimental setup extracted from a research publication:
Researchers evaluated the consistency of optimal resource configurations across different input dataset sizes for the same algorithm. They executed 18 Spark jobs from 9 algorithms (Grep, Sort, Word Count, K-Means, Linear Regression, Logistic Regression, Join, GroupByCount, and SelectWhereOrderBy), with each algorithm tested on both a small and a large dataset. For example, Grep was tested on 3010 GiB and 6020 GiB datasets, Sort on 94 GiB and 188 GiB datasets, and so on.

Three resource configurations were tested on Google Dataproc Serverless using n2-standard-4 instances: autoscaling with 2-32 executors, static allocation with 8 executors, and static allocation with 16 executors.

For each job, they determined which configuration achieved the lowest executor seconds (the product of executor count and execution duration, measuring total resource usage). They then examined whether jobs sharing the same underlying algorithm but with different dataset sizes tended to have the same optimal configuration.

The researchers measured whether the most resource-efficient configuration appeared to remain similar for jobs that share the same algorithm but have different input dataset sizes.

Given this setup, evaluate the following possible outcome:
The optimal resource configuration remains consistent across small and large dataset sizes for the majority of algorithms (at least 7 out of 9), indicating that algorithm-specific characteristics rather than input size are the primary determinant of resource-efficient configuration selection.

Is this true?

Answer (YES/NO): NO